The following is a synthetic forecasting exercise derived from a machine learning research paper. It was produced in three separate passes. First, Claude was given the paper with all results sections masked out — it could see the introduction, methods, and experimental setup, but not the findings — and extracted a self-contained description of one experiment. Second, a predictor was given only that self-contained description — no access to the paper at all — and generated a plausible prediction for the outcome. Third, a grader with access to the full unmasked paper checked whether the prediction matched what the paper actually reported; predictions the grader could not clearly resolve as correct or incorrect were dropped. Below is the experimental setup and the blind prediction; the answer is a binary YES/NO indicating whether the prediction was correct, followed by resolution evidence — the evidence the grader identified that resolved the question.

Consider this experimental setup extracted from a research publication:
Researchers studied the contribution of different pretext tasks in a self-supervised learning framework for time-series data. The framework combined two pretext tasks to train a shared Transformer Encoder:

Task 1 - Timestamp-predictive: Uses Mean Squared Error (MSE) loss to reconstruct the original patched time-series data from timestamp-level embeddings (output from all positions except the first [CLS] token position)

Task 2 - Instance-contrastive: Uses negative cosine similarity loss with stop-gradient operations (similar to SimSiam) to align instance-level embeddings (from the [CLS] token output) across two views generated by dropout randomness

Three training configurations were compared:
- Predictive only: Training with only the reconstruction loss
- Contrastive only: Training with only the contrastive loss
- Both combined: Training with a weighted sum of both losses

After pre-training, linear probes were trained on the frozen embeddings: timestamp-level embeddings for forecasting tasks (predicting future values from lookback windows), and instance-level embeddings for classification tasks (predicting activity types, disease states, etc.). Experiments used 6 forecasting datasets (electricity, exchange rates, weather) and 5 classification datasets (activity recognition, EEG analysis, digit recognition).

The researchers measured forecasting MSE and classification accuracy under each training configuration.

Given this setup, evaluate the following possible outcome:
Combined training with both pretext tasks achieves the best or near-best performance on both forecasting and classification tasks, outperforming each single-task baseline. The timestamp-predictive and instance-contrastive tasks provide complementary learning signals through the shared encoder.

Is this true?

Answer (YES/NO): YES